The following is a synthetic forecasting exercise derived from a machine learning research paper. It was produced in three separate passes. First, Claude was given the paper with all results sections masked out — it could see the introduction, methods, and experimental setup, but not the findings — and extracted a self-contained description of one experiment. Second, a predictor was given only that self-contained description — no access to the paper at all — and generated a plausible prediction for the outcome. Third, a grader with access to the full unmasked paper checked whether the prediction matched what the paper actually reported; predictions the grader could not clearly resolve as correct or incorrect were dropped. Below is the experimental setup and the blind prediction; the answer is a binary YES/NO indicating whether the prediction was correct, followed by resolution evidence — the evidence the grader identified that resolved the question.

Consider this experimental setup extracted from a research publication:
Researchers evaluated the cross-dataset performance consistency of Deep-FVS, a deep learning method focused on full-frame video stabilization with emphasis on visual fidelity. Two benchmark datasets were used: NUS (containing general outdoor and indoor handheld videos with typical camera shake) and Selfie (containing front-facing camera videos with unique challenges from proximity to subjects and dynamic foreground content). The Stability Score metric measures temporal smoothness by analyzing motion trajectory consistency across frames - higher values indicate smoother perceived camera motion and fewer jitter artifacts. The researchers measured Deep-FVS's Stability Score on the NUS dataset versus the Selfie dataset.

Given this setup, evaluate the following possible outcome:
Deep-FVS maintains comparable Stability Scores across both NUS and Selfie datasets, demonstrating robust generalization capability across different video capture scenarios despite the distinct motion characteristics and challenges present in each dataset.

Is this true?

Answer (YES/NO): YES